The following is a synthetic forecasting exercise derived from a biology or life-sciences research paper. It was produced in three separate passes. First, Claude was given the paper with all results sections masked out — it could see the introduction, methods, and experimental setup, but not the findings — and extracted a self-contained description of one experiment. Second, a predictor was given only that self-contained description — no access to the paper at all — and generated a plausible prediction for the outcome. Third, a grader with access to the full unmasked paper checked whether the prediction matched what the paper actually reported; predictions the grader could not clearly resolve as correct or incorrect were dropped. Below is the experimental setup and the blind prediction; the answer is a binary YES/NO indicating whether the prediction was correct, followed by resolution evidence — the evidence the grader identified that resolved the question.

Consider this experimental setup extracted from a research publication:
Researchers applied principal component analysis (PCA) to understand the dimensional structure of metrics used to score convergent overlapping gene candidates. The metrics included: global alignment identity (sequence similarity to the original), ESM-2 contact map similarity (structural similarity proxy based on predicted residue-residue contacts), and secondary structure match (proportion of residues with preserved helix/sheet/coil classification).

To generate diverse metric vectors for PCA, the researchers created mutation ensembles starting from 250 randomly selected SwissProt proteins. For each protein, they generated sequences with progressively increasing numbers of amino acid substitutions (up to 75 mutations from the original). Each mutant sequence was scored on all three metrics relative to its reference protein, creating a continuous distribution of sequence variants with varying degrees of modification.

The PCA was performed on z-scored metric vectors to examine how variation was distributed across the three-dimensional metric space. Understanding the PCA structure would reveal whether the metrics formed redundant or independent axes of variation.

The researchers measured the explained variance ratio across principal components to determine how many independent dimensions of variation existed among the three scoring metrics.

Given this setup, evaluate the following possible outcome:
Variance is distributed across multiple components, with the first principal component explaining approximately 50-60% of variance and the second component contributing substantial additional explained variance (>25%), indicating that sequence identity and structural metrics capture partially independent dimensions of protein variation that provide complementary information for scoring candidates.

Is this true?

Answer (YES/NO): NO